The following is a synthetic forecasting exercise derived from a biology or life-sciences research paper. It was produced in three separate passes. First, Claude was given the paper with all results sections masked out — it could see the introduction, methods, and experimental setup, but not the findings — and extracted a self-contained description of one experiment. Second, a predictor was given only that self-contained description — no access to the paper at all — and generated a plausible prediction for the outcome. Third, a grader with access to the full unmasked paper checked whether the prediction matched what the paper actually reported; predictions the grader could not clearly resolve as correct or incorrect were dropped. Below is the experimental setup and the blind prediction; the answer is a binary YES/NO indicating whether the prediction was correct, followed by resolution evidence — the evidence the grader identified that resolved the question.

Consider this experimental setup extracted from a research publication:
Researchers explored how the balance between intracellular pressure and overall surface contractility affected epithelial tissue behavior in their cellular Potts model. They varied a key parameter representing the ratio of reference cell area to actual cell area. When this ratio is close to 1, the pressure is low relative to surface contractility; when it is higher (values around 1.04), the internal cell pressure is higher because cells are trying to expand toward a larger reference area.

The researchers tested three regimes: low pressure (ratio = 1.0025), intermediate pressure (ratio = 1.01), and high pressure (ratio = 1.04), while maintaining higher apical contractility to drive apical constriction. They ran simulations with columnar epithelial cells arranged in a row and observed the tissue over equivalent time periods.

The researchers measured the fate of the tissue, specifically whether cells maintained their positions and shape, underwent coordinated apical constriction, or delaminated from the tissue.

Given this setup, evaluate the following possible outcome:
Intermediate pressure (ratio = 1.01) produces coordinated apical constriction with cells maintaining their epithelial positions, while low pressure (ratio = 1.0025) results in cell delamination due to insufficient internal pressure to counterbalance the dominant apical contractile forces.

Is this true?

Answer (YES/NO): NO